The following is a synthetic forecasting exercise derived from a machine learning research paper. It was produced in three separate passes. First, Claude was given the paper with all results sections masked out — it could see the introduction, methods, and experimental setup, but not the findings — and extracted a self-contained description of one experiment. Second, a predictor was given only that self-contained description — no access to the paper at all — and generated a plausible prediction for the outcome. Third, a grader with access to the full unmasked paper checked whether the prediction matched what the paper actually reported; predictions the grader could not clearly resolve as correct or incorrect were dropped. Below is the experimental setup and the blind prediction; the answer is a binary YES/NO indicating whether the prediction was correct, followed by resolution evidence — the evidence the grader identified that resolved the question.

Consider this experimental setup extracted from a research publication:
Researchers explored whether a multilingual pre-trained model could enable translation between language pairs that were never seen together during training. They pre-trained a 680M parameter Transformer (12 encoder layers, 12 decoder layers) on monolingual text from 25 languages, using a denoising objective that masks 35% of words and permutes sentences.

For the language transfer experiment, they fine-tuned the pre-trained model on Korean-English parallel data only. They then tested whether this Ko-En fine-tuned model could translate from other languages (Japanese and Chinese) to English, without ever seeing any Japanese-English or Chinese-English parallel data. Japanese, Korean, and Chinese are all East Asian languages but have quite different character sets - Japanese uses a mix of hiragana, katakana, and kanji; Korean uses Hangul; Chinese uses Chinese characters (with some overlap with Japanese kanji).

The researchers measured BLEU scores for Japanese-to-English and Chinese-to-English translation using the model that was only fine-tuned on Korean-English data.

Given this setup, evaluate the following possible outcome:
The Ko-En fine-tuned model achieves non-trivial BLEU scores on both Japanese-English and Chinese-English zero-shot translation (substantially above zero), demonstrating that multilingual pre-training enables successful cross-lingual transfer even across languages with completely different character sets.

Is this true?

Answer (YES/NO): YES